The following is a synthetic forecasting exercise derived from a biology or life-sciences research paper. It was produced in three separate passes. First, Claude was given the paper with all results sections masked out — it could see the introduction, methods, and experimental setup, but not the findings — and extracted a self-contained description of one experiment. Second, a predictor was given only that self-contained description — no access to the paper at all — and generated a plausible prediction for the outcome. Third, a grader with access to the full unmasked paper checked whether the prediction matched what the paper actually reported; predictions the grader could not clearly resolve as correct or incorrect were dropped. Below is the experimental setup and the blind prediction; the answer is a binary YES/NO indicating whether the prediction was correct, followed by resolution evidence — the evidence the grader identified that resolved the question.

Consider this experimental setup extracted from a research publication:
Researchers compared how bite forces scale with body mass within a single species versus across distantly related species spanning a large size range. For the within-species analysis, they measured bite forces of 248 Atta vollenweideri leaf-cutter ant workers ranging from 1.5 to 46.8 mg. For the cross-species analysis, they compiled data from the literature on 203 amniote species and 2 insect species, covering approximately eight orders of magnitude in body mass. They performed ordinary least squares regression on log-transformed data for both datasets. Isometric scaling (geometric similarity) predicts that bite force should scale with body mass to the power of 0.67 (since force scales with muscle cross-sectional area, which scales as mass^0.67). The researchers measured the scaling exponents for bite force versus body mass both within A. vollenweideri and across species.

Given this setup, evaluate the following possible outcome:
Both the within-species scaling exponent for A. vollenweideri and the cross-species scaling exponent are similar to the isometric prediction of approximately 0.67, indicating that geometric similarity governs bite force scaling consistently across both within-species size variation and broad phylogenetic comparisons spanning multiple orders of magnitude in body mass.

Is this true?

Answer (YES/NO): NO